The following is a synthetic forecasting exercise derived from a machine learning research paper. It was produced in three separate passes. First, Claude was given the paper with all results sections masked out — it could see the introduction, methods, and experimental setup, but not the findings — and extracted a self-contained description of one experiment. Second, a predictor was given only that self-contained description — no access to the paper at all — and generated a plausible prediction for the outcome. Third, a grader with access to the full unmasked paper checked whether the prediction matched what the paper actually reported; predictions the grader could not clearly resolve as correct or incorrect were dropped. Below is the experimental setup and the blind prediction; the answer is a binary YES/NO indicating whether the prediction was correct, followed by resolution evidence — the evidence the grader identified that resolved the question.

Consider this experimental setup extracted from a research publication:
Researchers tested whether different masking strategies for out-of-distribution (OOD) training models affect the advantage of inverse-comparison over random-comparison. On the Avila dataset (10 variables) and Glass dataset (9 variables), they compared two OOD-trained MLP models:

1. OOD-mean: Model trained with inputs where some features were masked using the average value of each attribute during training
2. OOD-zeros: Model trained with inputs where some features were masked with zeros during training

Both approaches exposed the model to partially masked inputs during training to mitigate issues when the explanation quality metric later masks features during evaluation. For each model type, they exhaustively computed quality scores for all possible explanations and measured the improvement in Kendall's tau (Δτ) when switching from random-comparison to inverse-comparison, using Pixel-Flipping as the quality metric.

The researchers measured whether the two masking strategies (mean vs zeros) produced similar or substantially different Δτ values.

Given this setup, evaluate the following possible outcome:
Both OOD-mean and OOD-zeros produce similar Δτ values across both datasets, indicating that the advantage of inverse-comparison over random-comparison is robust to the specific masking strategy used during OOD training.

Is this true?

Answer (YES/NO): NO